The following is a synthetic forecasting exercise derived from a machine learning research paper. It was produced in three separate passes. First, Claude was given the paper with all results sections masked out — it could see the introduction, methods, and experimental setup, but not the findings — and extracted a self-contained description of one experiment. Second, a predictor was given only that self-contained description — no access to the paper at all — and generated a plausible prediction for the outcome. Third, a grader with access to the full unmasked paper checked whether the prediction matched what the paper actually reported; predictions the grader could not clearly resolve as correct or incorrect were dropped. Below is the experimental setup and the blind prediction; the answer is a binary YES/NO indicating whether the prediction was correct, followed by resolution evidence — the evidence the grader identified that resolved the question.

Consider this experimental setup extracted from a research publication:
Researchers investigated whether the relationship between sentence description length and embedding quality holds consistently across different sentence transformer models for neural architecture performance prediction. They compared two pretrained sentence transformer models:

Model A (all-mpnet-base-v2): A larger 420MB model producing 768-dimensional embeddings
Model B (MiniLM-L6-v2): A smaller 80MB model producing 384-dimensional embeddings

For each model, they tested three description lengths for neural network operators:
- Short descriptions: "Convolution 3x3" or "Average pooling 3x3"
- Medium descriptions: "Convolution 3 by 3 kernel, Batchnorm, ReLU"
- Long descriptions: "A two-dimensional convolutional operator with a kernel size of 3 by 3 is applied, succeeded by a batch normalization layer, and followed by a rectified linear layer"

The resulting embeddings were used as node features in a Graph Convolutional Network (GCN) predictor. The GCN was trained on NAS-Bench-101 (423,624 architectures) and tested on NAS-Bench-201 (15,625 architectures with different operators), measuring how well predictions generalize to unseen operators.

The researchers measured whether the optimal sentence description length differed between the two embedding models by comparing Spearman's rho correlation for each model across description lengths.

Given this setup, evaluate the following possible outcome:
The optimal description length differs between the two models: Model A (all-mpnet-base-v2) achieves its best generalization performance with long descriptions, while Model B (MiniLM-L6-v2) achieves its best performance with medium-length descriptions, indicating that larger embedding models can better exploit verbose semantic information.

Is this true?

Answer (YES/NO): NO